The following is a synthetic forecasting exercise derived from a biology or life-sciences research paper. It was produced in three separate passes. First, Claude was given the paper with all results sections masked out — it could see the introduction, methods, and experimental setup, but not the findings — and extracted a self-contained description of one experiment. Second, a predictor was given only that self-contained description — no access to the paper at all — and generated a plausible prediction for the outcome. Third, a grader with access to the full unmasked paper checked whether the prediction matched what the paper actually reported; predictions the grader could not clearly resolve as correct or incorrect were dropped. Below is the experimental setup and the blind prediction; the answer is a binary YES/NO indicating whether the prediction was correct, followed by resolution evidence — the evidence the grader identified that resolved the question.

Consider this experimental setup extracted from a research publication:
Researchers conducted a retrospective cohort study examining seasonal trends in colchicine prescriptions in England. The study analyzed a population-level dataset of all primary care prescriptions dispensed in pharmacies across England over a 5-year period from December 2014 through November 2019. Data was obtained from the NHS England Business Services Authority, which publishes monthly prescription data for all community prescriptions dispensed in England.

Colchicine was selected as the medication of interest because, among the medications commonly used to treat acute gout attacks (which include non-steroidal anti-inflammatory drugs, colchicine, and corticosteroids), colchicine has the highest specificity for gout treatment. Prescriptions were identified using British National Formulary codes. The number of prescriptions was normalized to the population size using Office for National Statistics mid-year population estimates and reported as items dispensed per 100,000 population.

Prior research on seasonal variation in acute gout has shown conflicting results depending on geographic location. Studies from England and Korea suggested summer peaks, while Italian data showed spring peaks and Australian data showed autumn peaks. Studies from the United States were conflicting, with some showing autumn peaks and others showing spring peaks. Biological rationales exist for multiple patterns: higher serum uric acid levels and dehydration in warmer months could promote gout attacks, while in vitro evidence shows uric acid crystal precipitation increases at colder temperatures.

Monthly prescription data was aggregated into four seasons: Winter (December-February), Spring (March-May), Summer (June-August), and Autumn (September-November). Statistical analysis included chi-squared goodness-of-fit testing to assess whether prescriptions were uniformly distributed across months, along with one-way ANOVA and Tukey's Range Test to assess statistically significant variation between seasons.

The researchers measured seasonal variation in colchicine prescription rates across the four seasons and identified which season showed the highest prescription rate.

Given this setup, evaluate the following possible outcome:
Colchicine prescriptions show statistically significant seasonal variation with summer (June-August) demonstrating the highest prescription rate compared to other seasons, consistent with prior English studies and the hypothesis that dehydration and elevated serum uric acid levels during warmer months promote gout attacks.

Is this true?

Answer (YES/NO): YES